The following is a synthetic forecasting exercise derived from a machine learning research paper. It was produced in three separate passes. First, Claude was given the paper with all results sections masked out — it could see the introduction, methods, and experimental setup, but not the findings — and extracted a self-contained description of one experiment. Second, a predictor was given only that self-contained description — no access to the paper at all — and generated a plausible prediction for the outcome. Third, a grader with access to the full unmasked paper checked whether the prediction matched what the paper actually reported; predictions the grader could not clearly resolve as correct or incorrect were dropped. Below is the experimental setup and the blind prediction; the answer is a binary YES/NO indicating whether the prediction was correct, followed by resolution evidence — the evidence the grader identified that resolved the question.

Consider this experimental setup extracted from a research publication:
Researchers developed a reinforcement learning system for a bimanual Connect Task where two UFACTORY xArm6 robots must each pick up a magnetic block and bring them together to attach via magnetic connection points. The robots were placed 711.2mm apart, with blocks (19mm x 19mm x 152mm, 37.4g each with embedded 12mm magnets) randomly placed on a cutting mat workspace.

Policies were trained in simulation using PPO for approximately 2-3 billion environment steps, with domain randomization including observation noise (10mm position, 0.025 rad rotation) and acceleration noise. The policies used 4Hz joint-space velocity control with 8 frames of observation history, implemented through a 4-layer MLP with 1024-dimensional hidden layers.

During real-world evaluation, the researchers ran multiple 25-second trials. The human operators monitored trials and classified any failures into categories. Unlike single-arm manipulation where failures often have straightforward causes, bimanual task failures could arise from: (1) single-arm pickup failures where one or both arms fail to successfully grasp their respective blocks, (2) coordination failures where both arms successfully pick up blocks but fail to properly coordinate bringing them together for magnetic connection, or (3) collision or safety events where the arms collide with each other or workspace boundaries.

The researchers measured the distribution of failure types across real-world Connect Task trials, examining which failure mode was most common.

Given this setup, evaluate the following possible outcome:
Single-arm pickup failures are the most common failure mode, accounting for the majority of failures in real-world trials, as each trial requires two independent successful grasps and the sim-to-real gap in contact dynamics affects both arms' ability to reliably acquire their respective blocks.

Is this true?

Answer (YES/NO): NO